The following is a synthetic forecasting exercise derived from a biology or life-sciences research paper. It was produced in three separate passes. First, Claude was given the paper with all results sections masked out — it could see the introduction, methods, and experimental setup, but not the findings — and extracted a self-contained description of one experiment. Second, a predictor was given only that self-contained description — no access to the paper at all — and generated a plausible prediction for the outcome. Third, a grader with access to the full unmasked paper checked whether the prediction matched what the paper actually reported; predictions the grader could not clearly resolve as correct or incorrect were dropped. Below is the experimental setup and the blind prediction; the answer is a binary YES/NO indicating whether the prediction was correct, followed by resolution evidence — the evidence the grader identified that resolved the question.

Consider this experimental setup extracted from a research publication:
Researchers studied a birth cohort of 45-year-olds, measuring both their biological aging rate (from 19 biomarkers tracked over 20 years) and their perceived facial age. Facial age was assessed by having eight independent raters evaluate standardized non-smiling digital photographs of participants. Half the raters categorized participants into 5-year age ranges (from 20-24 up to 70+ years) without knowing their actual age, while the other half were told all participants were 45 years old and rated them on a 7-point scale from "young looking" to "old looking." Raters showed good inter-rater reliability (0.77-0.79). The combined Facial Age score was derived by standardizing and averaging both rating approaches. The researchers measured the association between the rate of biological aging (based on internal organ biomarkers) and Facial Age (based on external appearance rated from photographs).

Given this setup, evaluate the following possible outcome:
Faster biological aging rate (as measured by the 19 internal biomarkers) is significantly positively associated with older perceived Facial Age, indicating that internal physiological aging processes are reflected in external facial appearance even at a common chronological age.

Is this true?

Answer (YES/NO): YES